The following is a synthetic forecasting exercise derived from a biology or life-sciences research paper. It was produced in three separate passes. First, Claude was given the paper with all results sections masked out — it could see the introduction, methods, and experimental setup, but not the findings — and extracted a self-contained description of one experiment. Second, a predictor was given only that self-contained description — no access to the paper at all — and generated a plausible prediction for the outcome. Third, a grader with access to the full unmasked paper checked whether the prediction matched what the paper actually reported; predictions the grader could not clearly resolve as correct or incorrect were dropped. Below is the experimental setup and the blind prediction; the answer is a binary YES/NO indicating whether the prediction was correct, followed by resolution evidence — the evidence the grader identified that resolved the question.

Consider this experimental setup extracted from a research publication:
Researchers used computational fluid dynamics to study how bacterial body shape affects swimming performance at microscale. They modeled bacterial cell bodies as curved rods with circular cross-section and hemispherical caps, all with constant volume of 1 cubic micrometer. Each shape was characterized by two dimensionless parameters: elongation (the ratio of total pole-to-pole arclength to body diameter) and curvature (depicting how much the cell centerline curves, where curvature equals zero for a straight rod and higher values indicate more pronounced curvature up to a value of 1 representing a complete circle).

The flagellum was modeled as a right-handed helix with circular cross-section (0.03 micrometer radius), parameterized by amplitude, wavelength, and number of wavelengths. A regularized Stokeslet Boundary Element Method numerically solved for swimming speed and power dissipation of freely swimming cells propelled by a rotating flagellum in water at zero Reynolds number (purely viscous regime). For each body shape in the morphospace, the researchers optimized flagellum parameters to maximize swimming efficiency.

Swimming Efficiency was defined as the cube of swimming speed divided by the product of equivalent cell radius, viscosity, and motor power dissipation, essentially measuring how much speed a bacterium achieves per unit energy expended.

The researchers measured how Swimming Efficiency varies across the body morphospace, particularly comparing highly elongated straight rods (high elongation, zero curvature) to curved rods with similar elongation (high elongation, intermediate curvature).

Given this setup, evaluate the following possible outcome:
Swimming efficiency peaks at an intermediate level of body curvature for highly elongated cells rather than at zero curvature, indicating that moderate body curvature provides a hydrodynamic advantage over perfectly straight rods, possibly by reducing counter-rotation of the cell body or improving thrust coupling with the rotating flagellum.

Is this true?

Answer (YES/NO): YES